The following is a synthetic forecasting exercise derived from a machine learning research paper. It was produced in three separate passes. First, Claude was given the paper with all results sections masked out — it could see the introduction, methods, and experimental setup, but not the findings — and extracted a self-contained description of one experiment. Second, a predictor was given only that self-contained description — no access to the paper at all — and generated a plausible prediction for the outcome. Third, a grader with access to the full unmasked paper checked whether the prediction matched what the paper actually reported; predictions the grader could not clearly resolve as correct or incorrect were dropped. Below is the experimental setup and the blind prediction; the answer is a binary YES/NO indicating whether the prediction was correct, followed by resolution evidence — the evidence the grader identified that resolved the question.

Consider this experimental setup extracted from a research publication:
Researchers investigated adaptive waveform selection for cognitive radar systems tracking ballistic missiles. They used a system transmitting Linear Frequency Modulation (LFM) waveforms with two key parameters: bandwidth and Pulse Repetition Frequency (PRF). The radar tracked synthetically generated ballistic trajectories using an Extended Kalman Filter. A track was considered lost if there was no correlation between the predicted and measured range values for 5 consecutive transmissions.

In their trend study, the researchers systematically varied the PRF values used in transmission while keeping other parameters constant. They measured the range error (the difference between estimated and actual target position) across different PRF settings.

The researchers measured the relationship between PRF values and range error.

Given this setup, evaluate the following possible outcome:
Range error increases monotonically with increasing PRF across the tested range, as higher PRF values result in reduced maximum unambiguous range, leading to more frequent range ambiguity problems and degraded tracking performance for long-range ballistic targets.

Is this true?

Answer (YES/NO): NO